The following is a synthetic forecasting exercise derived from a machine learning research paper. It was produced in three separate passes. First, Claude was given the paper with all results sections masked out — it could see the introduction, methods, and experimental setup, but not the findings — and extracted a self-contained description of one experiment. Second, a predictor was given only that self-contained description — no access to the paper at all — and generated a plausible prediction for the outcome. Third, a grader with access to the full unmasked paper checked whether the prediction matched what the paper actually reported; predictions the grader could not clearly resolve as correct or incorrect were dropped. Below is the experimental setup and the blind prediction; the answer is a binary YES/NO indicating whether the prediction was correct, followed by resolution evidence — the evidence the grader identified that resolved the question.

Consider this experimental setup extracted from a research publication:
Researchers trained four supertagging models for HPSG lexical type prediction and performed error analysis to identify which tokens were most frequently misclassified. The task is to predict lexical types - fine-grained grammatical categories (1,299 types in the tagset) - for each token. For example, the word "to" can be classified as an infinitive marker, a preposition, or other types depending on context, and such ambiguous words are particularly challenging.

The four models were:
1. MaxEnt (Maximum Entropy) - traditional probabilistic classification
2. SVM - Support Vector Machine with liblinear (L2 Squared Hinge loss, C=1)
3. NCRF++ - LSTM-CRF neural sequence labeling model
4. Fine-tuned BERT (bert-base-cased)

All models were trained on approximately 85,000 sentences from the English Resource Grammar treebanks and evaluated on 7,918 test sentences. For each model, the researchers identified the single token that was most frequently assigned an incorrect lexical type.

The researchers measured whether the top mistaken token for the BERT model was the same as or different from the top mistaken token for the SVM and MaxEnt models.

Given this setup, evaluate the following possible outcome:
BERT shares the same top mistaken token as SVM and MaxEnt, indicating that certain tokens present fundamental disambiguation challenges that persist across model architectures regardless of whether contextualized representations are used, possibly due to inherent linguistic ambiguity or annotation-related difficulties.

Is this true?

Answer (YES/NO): NO